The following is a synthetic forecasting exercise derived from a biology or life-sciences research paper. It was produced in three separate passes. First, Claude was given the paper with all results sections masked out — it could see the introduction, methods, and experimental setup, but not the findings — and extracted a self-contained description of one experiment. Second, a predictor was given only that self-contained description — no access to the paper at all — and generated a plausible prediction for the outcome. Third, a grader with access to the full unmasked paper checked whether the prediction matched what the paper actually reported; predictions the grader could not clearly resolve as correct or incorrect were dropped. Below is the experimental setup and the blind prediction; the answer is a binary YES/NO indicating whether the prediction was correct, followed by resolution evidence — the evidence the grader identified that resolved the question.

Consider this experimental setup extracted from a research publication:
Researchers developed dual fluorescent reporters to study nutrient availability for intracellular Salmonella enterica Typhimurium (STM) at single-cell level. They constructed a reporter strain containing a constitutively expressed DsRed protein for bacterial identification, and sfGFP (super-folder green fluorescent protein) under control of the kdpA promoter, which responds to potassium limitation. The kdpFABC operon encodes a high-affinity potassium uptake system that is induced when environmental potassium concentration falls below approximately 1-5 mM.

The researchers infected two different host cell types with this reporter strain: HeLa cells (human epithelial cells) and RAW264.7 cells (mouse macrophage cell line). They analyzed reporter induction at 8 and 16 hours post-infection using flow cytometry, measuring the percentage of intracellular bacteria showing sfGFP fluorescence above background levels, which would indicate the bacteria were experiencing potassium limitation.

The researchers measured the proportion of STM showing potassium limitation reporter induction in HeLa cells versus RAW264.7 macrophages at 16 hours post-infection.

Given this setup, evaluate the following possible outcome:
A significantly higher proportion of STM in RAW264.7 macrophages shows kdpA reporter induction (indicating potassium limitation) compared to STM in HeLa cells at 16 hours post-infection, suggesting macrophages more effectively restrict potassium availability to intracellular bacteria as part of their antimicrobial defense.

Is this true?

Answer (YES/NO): NO